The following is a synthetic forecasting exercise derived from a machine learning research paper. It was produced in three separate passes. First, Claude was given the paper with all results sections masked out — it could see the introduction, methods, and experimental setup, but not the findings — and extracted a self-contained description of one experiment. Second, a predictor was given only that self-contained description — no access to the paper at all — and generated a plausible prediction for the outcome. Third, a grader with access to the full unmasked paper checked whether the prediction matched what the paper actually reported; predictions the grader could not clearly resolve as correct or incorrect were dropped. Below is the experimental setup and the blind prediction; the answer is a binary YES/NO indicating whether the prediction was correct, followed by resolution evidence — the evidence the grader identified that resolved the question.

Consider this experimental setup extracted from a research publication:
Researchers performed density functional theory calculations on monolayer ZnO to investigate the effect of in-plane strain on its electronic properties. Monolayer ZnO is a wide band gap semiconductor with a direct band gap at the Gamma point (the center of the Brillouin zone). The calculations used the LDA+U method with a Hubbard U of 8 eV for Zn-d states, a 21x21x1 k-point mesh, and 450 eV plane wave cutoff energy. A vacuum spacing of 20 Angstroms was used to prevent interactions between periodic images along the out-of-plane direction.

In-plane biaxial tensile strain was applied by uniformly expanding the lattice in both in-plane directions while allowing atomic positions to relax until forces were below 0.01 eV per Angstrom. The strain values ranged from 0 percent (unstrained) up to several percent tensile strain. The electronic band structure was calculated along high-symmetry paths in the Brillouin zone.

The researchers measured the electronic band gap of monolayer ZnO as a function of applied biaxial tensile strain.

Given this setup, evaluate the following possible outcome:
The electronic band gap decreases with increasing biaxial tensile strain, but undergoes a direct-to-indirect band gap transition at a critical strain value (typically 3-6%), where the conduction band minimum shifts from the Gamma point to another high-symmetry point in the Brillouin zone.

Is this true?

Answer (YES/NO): NO